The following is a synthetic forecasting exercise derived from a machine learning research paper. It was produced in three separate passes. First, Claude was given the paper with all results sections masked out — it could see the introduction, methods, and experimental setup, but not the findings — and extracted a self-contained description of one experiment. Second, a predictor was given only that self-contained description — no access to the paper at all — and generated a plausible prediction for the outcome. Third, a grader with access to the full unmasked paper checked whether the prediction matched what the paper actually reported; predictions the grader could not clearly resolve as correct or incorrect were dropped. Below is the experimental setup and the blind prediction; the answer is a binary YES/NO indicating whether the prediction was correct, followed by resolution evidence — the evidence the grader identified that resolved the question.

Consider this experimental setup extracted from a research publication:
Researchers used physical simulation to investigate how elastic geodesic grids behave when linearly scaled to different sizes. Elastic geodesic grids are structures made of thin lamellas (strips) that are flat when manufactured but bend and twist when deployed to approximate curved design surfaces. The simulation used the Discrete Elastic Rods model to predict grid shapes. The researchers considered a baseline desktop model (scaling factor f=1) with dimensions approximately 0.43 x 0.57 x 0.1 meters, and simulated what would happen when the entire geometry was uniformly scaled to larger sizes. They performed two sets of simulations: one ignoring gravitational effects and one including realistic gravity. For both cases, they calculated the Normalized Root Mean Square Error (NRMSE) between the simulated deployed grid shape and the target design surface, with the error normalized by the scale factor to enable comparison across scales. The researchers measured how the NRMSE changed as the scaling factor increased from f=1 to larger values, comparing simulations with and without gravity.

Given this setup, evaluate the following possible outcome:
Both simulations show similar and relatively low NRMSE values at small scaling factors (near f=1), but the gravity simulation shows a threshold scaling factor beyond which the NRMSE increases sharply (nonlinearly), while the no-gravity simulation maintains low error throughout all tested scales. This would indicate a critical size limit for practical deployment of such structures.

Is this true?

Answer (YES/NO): YES